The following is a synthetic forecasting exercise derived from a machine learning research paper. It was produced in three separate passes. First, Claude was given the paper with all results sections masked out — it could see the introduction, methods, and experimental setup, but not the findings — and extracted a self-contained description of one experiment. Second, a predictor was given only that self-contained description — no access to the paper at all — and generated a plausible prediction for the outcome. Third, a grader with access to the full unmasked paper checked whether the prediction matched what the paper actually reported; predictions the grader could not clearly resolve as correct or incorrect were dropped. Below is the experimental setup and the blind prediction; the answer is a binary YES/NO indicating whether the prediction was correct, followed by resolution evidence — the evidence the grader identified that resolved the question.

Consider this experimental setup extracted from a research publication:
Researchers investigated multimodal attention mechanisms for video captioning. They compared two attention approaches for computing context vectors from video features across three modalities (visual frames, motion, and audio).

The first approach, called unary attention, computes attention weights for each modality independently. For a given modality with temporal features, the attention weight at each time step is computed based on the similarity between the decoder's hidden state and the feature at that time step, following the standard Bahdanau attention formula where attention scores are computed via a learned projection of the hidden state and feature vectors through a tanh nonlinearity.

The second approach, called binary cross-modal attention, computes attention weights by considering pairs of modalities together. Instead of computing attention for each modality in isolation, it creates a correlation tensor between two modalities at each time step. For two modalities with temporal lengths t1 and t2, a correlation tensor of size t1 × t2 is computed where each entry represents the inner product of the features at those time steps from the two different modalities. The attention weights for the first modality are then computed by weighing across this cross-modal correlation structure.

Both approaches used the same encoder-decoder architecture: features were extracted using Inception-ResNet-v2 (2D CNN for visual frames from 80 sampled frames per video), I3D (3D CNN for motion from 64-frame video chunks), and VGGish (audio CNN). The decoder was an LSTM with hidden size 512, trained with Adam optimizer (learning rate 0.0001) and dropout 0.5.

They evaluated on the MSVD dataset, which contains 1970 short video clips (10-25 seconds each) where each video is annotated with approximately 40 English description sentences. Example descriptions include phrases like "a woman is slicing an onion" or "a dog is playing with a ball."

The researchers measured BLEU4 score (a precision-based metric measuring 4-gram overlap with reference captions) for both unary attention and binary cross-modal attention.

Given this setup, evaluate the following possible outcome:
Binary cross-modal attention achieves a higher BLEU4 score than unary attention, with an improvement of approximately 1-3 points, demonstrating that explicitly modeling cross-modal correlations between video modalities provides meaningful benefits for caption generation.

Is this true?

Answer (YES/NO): NO